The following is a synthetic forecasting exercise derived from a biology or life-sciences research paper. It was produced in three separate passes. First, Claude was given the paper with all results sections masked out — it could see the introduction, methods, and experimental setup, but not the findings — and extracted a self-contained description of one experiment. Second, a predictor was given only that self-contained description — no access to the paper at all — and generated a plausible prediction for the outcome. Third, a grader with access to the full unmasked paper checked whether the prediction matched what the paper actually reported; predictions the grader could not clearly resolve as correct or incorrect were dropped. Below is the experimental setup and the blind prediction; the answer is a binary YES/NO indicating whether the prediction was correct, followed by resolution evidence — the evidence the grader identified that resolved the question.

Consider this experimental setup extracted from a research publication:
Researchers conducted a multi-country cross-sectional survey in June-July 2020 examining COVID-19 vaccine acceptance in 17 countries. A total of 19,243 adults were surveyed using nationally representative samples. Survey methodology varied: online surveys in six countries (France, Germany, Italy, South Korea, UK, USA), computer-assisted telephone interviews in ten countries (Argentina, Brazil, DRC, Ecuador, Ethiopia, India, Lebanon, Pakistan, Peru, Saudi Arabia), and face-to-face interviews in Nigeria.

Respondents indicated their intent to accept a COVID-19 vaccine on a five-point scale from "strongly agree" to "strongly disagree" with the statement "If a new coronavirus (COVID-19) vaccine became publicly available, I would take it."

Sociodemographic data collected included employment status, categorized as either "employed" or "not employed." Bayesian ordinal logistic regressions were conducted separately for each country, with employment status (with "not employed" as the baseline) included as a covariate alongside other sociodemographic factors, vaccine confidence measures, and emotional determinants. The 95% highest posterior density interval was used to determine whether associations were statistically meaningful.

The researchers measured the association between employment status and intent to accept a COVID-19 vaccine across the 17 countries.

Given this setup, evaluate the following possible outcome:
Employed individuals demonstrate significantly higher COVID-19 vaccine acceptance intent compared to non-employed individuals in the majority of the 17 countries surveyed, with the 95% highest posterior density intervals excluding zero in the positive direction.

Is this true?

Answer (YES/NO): NO